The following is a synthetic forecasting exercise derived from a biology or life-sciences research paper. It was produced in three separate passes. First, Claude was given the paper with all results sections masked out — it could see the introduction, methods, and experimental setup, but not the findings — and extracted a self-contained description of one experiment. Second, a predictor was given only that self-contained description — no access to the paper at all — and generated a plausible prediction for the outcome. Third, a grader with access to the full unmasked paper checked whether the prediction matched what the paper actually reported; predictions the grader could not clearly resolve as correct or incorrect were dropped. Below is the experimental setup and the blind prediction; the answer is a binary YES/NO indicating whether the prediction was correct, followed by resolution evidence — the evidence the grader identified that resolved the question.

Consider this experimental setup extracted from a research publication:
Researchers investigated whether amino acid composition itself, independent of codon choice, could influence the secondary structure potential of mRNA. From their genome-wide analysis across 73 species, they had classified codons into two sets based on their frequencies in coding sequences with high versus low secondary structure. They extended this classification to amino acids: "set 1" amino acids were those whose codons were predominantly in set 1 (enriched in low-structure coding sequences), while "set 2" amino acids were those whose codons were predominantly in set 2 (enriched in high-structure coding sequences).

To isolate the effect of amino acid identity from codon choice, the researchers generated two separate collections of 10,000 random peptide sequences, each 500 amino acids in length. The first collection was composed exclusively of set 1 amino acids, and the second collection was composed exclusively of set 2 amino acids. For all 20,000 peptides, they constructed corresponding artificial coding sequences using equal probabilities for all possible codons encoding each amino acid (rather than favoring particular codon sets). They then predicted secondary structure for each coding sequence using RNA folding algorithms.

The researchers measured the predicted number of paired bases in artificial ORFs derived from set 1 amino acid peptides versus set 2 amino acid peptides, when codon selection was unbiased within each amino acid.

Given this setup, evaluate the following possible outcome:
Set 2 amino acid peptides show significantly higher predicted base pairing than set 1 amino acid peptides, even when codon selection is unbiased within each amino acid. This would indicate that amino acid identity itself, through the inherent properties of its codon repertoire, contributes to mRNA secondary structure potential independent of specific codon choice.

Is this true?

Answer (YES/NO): YES